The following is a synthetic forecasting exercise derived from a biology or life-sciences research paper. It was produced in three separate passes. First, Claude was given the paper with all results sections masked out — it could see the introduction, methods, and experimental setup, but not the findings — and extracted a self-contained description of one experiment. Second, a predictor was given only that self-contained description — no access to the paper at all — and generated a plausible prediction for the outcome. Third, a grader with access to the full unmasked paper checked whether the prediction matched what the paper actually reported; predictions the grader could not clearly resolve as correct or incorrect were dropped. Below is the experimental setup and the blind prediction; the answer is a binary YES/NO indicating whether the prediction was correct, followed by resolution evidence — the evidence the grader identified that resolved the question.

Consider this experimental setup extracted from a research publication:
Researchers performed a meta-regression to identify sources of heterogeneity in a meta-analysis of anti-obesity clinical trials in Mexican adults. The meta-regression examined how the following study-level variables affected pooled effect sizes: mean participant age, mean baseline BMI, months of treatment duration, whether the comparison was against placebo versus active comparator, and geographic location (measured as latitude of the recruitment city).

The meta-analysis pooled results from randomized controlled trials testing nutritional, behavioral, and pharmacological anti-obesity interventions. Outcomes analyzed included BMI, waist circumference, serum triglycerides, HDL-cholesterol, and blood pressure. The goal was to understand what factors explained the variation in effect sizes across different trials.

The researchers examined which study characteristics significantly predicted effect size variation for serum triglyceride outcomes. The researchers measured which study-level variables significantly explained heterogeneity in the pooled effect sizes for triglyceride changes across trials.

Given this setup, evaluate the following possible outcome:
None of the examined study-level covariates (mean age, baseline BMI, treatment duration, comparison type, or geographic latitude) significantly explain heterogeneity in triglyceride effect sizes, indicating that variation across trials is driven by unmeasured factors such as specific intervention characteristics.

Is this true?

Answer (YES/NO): NO